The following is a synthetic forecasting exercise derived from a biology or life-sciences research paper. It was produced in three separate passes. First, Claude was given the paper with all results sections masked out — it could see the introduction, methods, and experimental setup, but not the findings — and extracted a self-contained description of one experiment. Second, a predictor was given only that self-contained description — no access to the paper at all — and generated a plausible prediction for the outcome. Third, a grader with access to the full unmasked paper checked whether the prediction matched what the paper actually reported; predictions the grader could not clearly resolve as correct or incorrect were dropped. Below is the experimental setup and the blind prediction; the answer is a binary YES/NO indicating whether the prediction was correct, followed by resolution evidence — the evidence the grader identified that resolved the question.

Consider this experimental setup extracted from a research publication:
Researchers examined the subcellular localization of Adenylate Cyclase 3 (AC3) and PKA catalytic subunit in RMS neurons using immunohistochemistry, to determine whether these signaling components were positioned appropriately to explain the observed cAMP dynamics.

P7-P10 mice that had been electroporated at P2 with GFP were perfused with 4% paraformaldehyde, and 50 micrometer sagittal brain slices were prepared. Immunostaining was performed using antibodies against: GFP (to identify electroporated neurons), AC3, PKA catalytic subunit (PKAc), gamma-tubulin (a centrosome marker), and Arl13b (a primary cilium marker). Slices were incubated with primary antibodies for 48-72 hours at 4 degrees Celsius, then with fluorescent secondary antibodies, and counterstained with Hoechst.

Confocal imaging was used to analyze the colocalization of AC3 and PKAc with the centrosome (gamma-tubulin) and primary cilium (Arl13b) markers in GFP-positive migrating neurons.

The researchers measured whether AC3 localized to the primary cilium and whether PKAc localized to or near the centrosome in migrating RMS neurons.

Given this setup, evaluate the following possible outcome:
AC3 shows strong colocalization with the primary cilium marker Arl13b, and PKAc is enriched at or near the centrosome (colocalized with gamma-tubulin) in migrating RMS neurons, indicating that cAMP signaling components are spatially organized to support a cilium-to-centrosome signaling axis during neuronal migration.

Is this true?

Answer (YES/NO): YES